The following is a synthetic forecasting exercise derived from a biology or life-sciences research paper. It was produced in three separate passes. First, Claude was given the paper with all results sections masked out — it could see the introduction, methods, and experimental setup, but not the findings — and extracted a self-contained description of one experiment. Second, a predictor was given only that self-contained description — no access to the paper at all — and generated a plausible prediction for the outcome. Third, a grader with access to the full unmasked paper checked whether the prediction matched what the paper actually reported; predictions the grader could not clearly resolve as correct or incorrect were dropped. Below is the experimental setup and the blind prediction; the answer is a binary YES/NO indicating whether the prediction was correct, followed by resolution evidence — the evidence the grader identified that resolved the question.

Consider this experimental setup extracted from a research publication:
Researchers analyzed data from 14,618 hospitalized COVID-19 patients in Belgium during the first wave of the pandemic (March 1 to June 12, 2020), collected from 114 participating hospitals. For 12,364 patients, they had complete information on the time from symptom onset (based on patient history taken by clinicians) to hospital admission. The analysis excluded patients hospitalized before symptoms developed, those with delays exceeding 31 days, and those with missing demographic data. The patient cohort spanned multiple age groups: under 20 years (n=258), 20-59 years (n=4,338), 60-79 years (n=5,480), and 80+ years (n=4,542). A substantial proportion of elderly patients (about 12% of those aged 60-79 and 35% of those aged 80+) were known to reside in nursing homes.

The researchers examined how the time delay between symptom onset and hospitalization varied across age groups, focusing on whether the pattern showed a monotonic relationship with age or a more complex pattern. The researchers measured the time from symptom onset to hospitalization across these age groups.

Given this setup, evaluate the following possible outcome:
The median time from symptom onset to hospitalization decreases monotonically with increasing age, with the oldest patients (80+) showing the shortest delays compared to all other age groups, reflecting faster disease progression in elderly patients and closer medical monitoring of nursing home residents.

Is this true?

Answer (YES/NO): NO